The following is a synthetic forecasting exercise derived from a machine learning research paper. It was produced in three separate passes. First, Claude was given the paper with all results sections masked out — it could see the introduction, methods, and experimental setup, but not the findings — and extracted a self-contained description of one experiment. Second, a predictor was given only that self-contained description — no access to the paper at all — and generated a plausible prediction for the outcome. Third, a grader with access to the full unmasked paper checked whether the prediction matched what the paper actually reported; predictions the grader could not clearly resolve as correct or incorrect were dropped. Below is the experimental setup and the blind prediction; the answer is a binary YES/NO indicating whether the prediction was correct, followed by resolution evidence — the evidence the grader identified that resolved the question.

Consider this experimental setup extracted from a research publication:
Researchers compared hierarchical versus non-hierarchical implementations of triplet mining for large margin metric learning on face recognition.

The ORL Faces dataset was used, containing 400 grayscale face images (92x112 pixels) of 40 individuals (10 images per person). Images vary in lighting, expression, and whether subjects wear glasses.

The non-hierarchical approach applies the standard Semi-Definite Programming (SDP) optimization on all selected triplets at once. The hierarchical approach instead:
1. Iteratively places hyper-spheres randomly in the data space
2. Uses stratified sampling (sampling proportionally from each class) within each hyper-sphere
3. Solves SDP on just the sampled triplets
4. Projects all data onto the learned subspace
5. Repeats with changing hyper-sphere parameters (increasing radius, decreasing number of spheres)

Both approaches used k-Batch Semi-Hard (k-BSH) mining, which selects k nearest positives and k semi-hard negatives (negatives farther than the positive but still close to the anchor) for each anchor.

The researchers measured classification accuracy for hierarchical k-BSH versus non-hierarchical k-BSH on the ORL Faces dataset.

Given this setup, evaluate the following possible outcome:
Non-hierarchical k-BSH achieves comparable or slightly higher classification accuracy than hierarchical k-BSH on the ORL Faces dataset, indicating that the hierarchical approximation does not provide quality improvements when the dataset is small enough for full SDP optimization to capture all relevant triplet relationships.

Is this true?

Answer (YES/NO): NO